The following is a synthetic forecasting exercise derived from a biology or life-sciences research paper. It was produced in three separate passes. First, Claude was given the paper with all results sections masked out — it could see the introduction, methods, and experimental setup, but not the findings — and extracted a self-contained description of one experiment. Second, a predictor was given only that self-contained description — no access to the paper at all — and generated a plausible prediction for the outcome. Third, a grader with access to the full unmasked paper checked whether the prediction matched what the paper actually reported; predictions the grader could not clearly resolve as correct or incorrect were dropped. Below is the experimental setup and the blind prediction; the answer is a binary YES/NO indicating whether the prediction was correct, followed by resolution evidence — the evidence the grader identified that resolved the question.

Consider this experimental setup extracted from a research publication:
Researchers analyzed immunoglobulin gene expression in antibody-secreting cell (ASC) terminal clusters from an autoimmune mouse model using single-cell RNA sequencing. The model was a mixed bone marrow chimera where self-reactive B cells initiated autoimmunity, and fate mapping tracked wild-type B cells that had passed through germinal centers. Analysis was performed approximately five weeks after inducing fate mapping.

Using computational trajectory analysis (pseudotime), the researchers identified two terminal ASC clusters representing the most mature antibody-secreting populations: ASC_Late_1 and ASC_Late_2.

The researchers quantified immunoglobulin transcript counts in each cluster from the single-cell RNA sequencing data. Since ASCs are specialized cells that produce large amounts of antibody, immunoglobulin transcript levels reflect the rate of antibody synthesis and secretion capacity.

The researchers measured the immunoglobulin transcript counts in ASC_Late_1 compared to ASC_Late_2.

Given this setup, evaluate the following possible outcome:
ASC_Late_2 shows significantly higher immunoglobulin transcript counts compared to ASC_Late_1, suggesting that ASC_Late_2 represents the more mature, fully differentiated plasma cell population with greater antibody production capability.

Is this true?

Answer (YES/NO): YES